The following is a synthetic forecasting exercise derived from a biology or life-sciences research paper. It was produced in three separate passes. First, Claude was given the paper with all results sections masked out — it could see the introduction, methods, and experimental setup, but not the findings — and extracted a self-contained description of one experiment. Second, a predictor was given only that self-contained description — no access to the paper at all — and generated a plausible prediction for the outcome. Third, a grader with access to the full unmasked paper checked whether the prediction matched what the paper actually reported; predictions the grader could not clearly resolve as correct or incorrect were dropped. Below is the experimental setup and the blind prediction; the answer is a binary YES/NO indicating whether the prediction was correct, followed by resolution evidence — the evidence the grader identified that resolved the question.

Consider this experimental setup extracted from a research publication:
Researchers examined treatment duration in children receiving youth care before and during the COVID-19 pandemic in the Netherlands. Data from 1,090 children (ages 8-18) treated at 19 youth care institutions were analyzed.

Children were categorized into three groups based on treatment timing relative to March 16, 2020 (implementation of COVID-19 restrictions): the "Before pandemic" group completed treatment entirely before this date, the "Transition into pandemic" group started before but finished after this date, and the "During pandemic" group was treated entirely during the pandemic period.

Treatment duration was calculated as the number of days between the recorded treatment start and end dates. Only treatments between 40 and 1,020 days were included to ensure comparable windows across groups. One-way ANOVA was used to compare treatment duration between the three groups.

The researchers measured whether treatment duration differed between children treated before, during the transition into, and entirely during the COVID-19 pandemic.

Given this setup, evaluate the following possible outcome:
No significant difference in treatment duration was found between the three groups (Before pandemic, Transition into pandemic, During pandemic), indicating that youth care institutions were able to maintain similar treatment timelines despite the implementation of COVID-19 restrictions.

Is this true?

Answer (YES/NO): NO